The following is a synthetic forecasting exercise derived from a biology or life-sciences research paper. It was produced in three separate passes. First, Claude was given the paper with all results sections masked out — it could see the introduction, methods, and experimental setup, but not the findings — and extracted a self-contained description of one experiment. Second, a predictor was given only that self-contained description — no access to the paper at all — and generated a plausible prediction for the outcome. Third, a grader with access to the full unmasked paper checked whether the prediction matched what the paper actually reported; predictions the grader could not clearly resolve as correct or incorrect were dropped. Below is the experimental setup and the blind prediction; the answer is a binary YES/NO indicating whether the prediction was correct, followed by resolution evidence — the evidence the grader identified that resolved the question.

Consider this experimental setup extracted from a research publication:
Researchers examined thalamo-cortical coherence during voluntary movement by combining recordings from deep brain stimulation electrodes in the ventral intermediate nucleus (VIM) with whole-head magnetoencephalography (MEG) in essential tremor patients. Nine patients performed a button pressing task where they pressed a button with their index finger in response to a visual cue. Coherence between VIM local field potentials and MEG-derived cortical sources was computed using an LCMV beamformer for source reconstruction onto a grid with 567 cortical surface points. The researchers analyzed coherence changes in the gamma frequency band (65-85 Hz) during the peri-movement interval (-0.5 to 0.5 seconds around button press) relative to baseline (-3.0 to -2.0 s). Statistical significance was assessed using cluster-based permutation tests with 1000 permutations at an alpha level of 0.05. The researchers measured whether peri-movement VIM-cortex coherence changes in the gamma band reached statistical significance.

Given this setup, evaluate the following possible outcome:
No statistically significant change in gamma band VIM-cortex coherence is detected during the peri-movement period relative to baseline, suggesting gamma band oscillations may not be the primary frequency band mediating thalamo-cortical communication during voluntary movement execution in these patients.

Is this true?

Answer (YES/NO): YES